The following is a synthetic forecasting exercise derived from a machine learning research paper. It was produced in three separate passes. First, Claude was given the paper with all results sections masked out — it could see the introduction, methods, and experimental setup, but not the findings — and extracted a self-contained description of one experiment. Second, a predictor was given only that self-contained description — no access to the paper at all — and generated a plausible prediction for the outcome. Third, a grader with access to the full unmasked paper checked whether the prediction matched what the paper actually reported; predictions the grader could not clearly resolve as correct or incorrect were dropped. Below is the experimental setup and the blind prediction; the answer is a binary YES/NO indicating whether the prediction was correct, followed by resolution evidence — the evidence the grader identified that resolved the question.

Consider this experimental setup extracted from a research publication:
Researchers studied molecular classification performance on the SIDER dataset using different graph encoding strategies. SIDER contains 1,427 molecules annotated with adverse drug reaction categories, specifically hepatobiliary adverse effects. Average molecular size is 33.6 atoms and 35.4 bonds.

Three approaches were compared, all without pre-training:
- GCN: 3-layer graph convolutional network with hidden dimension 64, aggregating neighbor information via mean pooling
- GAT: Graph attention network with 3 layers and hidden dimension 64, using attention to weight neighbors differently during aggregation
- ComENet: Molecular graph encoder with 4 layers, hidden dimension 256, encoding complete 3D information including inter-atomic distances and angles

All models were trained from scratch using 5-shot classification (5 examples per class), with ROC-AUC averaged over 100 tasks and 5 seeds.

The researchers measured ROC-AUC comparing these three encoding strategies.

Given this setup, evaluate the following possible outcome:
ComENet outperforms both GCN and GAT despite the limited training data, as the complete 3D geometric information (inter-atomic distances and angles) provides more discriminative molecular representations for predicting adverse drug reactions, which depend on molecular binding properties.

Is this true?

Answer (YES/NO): NO